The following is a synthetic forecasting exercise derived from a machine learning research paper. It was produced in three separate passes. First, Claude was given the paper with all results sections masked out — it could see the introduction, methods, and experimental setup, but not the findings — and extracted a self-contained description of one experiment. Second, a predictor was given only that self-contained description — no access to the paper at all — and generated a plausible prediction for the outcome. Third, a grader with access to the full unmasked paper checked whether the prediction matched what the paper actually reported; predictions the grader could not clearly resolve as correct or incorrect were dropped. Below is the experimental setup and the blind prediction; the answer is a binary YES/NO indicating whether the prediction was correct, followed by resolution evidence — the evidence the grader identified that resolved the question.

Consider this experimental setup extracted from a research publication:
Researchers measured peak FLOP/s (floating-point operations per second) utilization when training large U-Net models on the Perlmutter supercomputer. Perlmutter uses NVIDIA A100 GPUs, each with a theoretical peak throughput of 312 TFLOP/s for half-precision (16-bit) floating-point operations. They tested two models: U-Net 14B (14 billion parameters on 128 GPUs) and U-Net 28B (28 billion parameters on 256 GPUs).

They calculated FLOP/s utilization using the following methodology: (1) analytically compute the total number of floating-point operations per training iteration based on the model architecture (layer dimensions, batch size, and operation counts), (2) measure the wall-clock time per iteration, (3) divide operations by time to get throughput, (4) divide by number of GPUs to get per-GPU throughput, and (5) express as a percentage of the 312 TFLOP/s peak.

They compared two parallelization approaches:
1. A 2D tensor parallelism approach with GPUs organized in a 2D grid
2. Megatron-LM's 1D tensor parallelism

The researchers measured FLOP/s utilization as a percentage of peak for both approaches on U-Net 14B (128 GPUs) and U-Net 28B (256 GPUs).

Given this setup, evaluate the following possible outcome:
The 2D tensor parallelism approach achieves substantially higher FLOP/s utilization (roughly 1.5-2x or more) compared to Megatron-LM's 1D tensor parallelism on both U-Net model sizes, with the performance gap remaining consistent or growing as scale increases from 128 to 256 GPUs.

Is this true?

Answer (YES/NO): YES